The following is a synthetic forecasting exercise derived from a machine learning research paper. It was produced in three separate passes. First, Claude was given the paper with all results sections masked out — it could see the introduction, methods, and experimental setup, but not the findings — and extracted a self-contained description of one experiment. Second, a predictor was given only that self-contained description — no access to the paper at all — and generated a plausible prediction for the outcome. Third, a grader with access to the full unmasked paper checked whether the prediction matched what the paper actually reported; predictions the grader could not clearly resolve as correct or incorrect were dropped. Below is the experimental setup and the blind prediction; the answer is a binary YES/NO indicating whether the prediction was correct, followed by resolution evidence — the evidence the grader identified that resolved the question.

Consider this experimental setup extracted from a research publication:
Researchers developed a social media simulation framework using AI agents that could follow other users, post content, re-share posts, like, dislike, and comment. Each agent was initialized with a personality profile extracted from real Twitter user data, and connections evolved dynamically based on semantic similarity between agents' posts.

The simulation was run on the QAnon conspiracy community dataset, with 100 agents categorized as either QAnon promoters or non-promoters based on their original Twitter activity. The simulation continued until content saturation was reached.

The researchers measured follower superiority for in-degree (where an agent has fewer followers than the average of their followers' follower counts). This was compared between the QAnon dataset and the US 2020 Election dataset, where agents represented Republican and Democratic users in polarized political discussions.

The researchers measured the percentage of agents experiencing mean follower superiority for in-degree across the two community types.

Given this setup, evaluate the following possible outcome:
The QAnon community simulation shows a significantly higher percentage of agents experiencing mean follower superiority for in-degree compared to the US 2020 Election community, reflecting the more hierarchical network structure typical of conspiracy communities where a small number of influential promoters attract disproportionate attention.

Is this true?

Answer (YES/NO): NO